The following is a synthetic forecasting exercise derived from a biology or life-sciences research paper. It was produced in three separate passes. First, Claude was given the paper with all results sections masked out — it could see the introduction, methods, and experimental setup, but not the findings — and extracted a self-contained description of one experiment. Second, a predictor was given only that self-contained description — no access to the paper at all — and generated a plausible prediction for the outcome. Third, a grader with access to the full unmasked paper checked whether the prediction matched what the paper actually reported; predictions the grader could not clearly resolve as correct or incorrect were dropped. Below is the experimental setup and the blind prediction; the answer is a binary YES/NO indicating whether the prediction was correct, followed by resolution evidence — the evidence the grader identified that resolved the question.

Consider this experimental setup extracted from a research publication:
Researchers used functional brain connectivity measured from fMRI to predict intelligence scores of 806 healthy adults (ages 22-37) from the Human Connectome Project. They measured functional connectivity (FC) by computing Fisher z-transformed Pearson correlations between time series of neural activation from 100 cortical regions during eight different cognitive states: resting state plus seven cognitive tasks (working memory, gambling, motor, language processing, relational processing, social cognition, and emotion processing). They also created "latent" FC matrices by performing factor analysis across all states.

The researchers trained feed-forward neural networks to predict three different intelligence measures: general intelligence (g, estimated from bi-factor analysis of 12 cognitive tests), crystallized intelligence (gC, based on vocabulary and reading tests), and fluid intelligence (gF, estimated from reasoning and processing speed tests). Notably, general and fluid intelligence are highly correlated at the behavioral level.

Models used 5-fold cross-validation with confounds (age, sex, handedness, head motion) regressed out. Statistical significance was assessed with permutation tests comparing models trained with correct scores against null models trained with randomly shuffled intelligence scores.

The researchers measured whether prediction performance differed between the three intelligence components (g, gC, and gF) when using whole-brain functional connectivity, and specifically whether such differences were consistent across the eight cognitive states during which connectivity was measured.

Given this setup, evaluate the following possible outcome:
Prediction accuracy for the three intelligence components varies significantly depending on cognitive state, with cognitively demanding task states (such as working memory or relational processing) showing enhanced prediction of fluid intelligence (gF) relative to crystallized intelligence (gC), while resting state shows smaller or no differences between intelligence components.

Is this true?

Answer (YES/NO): NO